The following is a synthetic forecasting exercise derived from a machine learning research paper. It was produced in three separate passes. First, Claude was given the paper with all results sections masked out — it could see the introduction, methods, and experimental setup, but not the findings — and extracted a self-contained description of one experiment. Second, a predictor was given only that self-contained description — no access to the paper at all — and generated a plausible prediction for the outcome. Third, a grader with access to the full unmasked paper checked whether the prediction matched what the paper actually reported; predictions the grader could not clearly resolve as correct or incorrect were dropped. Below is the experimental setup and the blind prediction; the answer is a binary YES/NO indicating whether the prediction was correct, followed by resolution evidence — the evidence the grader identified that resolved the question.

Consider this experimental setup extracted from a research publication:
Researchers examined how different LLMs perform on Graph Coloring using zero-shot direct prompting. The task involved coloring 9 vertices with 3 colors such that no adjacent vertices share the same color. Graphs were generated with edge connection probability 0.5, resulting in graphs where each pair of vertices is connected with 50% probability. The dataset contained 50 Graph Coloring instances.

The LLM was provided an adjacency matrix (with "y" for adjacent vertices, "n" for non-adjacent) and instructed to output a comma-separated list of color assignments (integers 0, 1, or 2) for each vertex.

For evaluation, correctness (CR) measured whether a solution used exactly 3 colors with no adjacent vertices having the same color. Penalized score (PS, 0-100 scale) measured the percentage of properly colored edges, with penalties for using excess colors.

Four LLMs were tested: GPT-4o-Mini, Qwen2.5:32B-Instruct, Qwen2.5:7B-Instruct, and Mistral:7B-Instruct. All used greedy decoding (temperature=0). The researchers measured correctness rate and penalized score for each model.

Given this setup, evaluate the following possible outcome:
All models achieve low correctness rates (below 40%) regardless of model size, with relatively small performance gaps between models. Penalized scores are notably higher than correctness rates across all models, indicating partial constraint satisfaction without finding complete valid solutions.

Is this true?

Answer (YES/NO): NO